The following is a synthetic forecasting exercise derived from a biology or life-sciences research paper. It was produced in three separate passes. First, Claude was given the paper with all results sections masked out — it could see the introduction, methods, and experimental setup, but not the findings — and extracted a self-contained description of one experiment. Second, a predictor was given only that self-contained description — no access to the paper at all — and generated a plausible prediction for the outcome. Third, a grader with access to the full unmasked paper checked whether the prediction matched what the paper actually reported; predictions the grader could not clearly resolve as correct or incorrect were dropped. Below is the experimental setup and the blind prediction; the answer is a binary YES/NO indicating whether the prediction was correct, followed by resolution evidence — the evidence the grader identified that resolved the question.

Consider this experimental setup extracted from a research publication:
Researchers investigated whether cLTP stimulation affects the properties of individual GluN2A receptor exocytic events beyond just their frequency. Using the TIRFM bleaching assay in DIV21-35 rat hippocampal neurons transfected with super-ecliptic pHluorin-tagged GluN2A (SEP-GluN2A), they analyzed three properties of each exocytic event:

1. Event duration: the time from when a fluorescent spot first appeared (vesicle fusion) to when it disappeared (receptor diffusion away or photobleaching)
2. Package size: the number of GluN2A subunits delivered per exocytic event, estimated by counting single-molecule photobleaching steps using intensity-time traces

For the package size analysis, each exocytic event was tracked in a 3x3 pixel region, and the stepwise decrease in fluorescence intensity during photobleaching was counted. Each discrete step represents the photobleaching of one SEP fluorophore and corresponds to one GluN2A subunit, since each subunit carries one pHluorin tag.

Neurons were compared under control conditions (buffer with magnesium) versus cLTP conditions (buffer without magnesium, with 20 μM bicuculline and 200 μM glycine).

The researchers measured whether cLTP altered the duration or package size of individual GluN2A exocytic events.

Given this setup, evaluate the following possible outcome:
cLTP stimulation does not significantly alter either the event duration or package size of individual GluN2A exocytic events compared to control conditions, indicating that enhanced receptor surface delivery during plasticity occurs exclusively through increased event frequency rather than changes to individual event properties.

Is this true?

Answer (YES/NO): YES